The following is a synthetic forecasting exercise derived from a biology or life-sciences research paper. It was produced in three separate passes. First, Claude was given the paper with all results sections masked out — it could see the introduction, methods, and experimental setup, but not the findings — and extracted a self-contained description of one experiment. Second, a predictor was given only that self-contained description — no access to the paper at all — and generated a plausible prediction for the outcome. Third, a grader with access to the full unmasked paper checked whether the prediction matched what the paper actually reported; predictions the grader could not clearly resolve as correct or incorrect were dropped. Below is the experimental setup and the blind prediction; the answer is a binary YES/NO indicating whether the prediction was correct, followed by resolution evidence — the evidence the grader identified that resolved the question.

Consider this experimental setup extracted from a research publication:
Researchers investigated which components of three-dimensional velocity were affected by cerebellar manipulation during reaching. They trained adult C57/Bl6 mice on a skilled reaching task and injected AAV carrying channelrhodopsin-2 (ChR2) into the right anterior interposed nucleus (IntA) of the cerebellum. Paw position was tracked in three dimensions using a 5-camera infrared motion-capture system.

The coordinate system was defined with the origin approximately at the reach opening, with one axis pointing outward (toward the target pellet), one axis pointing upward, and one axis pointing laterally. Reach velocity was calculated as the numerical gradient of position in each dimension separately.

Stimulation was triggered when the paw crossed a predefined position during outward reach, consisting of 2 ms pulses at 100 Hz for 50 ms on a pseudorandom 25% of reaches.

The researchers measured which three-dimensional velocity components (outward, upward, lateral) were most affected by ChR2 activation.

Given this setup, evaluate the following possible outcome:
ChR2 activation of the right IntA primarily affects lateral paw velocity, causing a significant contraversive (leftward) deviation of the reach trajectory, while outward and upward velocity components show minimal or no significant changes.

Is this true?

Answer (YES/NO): NO